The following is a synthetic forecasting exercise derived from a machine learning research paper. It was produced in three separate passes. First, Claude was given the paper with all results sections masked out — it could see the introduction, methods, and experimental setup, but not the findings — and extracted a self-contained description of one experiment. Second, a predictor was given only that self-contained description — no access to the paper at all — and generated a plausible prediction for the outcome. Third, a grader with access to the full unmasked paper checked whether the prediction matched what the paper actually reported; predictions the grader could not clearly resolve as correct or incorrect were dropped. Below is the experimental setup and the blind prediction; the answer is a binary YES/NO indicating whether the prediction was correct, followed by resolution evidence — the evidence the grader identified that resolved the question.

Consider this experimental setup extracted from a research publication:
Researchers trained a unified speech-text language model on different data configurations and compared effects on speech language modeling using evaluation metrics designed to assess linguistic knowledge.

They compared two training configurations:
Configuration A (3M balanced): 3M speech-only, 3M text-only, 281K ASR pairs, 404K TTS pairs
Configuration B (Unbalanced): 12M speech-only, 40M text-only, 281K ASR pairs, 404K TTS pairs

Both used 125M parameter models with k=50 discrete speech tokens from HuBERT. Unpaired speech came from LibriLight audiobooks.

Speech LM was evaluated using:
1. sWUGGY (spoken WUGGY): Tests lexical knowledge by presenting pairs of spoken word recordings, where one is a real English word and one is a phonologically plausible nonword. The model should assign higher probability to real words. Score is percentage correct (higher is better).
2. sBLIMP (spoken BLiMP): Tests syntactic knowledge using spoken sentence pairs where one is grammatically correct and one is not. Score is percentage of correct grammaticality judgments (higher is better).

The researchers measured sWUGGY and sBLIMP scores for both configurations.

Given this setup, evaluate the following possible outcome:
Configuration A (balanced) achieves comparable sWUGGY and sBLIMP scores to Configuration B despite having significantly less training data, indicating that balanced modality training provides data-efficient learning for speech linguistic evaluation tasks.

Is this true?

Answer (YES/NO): NO